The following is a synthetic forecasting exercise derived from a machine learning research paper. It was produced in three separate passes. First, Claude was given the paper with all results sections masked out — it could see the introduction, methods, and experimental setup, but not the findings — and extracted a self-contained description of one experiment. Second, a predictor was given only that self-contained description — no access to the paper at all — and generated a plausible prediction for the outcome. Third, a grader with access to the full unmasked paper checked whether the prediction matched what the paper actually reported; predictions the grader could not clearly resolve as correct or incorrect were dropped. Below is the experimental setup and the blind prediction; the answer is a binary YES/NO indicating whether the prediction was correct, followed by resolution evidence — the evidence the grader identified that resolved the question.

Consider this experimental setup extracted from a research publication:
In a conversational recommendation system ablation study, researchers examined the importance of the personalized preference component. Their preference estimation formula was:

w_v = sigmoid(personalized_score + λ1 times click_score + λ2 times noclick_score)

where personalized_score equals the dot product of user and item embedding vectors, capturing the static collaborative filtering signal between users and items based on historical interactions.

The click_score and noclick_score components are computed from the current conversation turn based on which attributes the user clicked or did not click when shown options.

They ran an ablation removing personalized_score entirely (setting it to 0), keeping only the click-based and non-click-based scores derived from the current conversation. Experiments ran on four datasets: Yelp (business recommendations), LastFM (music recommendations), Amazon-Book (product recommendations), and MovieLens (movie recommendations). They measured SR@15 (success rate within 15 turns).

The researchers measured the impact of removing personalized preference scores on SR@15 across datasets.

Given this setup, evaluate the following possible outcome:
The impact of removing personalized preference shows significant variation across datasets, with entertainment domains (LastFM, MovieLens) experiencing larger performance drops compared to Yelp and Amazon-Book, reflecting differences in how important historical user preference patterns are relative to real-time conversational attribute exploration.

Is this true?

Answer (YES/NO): NO